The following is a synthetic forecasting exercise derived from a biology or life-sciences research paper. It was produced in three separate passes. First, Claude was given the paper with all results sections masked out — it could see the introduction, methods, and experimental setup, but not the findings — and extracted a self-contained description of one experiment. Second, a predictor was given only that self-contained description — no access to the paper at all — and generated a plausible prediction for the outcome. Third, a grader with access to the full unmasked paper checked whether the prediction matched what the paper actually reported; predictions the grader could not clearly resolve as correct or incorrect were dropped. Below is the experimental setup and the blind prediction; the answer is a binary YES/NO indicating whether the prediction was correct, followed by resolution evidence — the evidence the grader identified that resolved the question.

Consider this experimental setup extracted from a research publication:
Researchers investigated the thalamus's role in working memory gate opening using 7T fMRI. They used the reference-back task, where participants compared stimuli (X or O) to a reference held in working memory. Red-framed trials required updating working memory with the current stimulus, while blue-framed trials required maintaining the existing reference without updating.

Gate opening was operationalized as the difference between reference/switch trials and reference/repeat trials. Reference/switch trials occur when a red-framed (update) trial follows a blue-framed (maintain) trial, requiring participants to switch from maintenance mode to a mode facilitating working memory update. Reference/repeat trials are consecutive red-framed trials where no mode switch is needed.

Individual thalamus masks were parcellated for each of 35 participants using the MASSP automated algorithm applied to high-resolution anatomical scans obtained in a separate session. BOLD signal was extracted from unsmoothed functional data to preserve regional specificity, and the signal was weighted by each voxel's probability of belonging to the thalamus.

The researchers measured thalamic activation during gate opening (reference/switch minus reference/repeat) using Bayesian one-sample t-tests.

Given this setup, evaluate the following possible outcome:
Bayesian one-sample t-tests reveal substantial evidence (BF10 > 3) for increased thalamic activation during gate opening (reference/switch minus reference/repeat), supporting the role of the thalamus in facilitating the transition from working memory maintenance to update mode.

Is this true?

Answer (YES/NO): NO